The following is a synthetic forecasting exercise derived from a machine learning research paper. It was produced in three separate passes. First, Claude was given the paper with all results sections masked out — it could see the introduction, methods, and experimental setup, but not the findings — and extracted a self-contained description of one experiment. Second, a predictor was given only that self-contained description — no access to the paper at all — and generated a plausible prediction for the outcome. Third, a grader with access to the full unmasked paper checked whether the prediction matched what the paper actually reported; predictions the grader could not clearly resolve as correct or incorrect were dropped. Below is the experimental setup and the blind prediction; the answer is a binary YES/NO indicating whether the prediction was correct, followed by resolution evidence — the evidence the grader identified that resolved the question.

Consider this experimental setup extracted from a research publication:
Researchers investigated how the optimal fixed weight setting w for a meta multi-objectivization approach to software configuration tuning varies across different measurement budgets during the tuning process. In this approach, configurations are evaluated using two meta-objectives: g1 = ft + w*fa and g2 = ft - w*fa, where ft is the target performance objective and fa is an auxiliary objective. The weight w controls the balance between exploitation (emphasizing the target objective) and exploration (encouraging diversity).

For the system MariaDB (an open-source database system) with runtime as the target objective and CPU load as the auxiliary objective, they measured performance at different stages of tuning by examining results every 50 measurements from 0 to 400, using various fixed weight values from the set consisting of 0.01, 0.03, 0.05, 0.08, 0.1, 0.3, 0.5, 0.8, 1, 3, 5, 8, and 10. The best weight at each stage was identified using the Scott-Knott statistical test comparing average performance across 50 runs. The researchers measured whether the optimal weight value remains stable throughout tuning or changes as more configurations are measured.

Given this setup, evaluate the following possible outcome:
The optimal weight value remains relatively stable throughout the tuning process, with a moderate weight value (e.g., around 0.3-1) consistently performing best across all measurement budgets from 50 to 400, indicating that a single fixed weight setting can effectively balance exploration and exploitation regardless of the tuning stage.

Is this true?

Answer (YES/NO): NO